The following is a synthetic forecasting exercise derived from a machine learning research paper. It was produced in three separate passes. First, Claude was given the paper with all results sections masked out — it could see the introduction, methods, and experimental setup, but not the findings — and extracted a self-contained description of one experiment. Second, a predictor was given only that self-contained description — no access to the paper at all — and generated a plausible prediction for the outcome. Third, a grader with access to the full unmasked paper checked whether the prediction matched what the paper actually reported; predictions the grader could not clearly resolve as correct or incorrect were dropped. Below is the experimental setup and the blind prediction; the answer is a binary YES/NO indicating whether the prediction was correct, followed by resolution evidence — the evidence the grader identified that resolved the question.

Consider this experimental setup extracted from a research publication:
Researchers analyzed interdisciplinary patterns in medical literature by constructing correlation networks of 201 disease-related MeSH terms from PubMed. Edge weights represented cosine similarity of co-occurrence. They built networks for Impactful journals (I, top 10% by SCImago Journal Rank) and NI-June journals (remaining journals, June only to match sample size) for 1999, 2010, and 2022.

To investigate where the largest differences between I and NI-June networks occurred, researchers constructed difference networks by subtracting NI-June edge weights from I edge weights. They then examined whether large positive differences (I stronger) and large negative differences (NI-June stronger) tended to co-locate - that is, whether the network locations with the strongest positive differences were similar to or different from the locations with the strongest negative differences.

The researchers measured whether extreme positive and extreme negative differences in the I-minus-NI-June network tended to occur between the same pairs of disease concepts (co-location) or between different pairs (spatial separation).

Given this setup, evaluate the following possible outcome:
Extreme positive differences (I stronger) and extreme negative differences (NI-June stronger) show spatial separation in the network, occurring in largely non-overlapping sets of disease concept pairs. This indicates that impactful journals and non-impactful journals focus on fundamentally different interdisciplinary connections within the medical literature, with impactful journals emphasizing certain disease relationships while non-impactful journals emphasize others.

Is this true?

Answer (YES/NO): NO